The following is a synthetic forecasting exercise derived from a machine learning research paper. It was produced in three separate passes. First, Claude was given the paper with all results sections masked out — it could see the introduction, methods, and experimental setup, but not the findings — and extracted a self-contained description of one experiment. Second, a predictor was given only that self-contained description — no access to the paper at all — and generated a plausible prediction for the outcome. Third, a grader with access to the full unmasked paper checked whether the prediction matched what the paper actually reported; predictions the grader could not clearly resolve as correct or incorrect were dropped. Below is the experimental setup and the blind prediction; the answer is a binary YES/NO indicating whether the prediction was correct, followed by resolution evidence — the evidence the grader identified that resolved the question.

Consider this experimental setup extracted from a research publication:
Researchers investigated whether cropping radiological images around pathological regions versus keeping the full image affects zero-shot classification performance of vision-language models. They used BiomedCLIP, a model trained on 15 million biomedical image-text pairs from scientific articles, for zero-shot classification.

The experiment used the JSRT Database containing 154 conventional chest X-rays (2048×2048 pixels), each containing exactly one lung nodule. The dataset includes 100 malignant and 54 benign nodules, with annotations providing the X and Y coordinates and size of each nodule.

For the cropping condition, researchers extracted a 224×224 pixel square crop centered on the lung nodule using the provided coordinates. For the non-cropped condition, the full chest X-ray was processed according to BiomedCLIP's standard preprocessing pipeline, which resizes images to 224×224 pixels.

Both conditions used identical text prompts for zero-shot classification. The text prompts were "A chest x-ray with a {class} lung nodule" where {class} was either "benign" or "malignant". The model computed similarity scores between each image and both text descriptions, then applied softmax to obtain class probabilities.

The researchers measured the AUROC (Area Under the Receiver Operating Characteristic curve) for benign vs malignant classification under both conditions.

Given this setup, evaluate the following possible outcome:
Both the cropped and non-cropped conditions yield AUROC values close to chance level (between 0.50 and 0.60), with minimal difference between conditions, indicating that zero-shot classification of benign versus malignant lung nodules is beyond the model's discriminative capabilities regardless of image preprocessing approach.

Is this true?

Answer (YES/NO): NO